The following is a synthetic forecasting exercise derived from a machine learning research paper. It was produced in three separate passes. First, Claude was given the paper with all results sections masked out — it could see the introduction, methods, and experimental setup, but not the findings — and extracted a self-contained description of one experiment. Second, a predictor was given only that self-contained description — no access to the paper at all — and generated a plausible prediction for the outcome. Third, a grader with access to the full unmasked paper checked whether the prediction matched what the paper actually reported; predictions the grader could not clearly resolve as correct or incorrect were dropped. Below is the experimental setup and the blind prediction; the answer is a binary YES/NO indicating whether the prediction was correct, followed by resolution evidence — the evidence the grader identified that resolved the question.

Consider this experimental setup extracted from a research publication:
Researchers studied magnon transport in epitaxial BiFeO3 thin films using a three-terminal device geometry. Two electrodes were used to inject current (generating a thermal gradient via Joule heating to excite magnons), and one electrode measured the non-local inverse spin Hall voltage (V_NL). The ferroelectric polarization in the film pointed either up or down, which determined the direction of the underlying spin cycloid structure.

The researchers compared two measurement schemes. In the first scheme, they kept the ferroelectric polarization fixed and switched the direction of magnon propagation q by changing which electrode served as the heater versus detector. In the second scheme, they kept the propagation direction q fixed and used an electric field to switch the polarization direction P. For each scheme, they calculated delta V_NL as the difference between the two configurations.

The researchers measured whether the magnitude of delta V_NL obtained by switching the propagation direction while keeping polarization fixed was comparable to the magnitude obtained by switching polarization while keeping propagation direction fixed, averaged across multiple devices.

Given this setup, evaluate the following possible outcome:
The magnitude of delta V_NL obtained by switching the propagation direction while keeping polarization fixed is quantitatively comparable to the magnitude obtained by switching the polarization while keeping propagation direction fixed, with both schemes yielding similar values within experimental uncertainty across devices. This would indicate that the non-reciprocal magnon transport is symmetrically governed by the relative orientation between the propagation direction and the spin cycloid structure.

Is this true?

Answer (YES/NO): YES